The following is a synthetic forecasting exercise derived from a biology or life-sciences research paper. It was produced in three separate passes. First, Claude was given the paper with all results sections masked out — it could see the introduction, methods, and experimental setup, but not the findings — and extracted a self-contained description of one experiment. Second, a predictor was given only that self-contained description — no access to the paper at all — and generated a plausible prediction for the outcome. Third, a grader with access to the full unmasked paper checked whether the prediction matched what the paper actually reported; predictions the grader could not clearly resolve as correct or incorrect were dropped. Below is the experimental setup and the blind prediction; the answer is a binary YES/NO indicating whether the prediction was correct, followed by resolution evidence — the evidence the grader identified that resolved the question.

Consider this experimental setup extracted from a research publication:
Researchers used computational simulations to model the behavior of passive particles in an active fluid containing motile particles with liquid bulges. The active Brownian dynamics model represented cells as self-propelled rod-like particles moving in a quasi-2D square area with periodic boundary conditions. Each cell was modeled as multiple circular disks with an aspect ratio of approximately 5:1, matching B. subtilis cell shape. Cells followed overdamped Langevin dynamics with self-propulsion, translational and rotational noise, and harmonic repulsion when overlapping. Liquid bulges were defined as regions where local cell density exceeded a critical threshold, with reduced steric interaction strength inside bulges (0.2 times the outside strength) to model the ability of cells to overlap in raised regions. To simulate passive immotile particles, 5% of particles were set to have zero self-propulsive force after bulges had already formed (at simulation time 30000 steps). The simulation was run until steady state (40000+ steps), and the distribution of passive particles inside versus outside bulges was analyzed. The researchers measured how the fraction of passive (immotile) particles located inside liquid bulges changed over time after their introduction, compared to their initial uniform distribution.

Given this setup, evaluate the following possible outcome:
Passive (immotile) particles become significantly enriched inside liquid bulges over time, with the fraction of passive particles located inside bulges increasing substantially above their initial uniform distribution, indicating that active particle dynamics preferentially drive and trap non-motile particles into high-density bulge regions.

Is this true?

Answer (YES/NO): YES